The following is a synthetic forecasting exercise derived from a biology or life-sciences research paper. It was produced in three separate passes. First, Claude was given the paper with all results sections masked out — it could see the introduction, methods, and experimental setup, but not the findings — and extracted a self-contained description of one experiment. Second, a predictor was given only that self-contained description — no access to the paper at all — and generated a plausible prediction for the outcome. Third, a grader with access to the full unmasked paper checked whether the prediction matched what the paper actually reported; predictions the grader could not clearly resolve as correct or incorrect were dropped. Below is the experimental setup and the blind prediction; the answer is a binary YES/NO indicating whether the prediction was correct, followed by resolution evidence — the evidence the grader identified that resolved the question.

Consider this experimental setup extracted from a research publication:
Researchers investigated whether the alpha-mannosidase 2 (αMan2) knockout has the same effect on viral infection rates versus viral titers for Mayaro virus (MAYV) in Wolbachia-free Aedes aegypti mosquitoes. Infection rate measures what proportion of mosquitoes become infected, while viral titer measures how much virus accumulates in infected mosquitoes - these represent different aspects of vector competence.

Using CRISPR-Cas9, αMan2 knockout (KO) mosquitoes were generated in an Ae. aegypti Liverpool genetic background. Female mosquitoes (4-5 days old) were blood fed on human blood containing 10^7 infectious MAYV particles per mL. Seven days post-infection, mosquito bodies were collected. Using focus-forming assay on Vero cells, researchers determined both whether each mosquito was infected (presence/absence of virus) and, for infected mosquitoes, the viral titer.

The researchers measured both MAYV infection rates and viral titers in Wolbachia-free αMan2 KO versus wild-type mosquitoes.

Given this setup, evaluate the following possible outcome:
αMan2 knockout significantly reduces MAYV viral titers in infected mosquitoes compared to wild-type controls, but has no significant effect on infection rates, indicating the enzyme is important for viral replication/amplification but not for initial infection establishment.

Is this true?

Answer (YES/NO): NO